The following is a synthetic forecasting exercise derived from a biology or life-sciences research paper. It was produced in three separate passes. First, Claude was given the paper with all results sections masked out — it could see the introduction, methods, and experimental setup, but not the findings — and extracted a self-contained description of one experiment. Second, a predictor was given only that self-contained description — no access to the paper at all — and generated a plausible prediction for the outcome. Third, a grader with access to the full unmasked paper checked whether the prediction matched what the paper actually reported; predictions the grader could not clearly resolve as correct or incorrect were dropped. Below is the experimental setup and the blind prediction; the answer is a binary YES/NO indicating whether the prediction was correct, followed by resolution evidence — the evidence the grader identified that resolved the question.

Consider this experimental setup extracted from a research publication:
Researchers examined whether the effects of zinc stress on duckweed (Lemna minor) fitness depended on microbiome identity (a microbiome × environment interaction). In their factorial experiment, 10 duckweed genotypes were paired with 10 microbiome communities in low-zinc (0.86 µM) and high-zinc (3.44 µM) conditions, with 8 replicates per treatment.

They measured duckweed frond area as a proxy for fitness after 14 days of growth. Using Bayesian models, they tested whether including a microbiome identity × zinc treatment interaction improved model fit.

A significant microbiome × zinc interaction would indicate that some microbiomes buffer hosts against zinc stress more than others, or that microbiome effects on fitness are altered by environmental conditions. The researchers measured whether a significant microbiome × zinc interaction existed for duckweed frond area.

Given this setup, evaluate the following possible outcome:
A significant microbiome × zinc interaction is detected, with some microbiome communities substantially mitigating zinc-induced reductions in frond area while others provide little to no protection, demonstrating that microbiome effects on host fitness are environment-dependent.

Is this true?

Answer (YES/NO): NO